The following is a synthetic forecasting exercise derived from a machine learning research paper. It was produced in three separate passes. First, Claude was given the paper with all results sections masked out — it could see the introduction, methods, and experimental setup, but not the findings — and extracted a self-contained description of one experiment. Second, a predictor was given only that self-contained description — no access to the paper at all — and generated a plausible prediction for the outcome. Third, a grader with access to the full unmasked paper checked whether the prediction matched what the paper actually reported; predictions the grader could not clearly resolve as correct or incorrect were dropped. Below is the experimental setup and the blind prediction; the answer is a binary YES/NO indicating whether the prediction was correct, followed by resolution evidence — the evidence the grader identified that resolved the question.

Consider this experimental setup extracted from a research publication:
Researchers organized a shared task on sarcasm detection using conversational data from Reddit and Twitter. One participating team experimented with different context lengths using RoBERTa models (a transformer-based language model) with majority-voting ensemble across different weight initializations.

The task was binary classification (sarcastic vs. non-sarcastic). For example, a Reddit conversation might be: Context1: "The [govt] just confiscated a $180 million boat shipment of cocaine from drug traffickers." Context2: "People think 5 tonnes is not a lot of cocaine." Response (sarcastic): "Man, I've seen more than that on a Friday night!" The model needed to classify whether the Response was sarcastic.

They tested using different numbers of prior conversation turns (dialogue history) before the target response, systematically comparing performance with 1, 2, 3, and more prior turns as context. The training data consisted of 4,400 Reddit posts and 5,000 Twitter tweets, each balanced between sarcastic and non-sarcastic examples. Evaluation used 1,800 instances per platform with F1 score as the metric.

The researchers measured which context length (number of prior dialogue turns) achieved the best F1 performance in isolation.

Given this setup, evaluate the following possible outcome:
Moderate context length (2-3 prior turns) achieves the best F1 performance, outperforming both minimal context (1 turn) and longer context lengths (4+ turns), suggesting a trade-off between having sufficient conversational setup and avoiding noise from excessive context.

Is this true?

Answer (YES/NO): YES